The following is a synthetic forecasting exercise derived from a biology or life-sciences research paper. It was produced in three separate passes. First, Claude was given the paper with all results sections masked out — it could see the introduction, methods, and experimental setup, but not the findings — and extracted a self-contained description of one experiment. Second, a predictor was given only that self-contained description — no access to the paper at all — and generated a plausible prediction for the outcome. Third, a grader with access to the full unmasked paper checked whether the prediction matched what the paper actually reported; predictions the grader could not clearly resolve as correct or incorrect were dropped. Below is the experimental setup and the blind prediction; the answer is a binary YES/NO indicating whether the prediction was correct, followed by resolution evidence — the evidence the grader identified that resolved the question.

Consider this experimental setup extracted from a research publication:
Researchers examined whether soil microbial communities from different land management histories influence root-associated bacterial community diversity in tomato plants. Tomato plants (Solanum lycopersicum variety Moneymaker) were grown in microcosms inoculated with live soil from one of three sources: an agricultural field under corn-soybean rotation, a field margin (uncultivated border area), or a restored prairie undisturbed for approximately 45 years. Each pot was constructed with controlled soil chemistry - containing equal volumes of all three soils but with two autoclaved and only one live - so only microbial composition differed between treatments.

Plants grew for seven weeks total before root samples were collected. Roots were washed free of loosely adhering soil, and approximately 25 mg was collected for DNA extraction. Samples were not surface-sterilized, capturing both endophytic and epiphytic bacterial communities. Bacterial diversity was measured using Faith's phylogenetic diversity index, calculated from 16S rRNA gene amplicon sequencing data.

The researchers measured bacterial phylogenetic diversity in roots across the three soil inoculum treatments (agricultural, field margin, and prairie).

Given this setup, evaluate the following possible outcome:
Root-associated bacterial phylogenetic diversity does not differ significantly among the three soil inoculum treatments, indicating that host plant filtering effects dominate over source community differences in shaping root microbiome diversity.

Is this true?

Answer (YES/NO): NO